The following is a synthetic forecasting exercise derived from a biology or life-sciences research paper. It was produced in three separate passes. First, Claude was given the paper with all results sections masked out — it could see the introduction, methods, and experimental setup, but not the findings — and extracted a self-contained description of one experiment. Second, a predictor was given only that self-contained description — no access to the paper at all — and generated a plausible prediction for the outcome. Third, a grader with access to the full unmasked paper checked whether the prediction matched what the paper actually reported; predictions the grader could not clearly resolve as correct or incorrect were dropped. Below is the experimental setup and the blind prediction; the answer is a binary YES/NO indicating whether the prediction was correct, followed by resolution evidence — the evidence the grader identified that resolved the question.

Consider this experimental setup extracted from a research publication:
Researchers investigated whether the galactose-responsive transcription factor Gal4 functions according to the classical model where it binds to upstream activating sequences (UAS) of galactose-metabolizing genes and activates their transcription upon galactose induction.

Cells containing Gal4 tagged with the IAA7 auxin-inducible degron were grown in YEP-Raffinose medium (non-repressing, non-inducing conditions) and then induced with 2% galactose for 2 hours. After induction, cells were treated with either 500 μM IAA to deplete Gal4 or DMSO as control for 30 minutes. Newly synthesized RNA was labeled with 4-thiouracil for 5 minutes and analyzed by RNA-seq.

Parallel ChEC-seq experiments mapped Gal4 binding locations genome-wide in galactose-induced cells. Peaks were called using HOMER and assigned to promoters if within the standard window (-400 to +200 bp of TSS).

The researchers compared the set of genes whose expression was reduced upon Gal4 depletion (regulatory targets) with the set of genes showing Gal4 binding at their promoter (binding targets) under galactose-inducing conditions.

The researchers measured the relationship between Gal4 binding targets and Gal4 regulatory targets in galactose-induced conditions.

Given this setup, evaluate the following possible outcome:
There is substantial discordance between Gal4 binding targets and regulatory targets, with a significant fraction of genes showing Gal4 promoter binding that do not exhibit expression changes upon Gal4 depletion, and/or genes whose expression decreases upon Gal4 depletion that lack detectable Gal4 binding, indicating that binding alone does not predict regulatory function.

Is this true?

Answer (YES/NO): YES